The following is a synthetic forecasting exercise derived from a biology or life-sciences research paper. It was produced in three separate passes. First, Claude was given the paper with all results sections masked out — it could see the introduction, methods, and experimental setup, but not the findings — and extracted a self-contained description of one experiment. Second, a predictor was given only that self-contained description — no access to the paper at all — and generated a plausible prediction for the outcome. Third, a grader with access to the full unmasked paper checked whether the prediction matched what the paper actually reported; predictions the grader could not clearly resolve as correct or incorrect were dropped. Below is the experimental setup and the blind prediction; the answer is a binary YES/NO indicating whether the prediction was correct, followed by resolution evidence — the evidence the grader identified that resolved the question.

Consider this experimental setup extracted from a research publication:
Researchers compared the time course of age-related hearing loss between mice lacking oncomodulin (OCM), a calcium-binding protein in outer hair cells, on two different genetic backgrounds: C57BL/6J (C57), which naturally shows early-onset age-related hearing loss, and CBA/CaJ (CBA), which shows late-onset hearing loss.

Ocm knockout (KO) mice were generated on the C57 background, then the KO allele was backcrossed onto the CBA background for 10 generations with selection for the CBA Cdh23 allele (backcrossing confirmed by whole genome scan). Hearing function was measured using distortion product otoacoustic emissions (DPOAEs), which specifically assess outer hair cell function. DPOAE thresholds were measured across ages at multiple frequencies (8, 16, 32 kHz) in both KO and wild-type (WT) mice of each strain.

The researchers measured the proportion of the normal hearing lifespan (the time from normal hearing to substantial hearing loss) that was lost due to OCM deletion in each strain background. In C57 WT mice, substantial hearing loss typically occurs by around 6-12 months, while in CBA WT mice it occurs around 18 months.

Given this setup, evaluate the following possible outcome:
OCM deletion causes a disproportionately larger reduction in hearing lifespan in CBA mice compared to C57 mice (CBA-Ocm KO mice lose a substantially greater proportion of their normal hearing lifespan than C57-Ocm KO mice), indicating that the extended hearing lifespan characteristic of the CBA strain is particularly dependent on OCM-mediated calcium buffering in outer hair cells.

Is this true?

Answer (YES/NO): NO